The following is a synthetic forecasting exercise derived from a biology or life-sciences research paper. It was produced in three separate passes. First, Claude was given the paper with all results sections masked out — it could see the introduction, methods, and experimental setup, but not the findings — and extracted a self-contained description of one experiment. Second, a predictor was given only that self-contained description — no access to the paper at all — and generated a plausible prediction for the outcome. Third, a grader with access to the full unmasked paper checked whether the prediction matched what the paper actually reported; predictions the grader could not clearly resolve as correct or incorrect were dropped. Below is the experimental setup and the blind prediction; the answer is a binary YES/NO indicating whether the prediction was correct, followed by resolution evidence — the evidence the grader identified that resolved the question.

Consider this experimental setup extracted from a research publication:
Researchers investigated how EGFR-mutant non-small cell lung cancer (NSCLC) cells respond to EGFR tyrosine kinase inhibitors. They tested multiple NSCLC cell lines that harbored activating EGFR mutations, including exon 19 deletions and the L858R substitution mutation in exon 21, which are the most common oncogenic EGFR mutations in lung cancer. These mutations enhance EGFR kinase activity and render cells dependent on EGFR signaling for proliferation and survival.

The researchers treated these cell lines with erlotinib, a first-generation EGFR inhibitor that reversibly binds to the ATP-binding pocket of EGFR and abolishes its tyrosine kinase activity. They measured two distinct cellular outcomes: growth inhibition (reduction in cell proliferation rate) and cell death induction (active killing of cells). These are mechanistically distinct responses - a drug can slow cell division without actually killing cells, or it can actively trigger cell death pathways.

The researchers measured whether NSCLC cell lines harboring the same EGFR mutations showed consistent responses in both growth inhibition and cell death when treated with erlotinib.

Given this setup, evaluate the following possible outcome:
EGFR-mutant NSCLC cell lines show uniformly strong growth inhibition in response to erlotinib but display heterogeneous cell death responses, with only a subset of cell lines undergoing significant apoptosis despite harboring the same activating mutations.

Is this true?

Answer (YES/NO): NO